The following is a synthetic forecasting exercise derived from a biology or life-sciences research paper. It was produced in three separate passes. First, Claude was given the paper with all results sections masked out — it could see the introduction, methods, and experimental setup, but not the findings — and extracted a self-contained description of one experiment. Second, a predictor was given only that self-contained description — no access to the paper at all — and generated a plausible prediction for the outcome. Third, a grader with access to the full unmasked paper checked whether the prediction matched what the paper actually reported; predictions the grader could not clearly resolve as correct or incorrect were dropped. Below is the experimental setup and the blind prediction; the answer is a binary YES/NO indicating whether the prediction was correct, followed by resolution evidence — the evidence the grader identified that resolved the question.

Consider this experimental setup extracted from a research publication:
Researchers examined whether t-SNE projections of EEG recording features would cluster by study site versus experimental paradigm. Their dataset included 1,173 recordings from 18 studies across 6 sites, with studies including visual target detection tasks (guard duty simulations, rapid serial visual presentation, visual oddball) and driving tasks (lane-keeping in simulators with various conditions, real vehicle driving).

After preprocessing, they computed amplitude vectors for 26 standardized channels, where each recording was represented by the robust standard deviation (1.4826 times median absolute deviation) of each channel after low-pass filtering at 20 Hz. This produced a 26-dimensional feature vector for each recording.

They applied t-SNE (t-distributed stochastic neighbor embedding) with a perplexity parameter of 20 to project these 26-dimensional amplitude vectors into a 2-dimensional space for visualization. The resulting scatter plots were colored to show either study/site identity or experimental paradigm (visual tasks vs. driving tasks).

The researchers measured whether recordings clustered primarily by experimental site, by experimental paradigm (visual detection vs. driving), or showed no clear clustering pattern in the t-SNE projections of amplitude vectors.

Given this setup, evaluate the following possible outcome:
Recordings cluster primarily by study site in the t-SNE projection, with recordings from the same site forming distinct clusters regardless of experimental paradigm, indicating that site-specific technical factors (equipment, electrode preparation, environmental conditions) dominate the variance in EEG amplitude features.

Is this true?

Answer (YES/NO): NO